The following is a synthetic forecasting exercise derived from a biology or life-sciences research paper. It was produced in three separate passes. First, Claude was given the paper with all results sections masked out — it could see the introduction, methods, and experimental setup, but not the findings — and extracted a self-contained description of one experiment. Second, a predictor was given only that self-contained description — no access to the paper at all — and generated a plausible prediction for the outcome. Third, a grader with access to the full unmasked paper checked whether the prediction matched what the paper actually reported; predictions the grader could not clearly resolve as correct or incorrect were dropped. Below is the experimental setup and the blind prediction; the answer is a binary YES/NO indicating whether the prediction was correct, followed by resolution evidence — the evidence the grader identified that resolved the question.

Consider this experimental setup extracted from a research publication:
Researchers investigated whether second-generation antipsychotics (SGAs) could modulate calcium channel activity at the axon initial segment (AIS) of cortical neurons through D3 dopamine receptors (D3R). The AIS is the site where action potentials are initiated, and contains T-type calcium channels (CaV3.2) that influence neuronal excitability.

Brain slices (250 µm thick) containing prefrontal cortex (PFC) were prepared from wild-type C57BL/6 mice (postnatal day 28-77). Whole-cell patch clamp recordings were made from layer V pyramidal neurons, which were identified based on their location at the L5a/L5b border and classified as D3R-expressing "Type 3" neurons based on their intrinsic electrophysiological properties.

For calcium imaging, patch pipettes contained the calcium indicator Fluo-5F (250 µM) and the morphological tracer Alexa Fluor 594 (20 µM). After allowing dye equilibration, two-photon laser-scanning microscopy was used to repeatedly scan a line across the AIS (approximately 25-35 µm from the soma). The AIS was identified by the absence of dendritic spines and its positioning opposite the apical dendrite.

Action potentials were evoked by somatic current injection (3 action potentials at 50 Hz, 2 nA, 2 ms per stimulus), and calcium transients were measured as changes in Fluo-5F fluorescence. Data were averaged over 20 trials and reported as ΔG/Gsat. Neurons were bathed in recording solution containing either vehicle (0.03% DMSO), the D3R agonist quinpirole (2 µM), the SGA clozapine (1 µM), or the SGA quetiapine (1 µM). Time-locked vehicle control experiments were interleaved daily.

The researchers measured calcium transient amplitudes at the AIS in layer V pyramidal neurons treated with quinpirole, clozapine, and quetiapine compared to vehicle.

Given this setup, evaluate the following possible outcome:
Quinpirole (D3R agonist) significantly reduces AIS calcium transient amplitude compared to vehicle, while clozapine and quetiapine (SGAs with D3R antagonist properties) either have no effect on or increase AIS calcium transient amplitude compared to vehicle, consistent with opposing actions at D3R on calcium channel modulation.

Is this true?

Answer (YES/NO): NO